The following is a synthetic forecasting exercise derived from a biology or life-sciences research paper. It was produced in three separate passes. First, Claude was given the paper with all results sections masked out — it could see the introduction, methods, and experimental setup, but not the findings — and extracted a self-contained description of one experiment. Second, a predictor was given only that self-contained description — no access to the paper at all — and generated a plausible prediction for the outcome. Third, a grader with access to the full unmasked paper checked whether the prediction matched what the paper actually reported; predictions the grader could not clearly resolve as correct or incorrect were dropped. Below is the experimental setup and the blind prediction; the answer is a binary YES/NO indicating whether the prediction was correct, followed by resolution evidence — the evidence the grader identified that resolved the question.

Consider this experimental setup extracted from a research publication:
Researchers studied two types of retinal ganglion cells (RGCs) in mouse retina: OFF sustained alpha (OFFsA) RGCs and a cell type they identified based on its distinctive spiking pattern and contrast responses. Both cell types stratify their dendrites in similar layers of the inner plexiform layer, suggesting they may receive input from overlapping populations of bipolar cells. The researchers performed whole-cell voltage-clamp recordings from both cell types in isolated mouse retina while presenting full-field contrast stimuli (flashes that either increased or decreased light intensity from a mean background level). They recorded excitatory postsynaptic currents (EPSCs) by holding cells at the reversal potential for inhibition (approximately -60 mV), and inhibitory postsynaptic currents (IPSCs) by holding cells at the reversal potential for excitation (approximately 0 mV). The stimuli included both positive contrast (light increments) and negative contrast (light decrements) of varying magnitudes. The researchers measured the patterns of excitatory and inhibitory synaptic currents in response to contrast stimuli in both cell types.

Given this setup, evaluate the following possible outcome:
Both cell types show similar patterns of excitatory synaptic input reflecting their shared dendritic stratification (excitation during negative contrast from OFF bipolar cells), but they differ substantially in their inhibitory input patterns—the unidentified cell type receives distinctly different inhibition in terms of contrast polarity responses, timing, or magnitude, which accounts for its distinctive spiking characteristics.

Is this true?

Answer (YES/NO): NO